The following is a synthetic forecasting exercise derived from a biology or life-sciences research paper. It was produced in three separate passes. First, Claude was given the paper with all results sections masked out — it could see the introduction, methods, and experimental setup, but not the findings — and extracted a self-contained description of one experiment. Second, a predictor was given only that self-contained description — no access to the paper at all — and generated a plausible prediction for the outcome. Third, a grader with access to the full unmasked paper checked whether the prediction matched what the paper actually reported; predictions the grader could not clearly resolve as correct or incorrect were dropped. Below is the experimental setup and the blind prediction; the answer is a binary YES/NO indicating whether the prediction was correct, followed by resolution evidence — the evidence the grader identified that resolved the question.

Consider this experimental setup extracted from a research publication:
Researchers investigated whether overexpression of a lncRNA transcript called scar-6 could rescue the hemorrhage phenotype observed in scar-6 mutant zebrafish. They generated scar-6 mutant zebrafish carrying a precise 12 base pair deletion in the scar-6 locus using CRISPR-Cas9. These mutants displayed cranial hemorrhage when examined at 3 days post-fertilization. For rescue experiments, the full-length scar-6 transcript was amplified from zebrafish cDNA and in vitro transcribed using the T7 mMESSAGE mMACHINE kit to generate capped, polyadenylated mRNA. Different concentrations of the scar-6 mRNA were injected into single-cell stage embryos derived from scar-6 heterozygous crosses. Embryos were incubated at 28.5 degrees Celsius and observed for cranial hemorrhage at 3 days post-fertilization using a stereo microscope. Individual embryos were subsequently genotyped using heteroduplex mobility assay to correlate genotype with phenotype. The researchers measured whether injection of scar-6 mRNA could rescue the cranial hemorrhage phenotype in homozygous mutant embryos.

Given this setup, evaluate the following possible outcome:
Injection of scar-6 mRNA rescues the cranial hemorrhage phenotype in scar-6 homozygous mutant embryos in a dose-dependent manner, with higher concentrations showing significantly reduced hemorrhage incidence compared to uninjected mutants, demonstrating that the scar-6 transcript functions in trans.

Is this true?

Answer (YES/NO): NO